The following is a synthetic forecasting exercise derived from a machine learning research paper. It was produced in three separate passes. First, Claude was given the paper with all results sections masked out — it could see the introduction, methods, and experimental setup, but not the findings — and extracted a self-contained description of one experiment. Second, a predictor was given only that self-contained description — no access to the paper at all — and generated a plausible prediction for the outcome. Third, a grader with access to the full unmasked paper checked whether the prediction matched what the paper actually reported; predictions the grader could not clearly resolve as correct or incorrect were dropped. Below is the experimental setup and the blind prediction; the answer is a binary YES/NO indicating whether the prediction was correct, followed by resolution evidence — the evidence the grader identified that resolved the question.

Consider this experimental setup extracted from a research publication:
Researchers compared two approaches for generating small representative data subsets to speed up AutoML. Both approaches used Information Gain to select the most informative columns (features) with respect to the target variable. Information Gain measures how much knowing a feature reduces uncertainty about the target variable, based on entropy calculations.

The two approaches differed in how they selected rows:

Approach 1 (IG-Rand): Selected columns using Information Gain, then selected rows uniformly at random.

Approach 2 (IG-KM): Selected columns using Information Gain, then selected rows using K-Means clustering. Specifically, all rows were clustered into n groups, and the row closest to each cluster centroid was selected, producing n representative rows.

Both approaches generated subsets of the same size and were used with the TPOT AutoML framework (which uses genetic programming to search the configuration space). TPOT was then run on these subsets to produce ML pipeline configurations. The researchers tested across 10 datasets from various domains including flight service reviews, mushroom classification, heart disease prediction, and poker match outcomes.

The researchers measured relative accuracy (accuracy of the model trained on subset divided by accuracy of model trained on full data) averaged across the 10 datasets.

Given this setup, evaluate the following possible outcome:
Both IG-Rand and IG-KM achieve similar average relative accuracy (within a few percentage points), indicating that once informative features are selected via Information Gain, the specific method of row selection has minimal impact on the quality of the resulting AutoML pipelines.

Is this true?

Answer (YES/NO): NO